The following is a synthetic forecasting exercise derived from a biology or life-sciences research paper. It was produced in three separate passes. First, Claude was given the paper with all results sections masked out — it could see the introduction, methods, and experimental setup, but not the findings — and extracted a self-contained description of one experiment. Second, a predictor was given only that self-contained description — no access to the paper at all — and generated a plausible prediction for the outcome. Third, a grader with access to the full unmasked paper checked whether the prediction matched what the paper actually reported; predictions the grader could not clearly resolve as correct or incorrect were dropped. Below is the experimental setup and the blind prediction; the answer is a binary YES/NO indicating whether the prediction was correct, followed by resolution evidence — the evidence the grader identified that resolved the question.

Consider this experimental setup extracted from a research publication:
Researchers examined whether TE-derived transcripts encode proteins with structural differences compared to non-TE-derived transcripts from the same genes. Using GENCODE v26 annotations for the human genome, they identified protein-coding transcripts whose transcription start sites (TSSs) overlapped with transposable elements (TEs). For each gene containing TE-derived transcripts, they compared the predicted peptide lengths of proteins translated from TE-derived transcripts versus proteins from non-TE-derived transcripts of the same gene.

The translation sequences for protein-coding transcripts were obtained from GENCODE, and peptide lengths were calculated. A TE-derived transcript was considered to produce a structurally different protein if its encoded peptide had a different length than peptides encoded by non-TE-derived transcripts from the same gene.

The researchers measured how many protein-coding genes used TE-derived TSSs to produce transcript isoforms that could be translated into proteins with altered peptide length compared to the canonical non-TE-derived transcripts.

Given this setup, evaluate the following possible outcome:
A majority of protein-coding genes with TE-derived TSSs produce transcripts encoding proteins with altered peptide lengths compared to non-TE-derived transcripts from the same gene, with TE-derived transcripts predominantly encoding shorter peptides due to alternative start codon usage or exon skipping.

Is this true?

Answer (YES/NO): NO